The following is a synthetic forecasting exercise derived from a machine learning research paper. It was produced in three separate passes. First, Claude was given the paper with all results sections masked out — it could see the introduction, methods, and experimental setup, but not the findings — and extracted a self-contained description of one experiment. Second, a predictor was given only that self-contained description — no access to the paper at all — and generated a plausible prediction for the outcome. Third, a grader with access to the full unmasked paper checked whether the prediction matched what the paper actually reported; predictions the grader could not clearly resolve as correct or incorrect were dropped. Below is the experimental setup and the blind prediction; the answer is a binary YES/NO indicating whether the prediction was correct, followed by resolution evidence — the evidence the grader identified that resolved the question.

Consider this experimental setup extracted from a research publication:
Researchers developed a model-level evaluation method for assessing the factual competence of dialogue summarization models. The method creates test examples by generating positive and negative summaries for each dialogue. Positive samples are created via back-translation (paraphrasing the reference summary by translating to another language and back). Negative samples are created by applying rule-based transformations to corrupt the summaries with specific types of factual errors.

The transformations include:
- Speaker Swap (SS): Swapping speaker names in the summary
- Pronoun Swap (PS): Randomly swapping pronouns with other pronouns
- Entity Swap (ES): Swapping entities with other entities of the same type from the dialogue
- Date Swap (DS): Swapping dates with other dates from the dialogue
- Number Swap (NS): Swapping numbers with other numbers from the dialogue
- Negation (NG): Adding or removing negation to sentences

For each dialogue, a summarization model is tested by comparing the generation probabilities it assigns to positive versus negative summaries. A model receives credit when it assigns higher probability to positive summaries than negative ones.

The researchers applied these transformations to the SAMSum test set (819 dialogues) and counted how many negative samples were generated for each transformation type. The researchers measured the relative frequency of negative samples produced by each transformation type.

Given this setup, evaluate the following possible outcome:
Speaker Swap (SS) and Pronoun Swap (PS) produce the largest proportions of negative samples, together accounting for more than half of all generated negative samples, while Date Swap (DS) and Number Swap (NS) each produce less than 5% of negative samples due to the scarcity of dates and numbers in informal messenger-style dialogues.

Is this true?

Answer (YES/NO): NO